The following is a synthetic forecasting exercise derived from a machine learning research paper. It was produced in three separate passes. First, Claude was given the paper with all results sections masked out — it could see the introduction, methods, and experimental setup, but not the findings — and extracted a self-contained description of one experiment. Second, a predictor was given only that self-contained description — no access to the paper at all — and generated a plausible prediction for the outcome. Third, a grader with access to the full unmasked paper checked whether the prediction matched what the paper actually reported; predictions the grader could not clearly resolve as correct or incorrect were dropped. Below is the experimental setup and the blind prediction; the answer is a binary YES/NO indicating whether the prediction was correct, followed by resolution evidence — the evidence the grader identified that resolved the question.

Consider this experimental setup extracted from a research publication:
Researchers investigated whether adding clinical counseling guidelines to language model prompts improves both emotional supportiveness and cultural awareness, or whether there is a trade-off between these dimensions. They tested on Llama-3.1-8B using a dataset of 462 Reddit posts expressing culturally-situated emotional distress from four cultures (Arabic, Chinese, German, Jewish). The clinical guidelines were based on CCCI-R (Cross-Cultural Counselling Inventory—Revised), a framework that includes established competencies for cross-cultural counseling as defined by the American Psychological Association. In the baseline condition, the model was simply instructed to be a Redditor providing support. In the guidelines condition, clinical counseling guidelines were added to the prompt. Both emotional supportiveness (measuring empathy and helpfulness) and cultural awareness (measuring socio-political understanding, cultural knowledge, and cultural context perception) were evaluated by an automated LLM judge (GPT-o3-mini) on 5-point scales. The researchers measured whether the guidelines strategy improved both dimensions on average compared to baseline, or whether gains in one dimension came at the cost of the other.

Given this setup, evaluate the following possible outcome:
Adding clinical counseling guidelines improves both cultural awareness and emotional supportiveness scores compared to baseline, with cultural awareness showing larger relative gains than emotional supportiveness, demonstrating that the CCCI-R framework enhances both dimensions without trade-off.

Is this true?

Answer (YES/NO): NO